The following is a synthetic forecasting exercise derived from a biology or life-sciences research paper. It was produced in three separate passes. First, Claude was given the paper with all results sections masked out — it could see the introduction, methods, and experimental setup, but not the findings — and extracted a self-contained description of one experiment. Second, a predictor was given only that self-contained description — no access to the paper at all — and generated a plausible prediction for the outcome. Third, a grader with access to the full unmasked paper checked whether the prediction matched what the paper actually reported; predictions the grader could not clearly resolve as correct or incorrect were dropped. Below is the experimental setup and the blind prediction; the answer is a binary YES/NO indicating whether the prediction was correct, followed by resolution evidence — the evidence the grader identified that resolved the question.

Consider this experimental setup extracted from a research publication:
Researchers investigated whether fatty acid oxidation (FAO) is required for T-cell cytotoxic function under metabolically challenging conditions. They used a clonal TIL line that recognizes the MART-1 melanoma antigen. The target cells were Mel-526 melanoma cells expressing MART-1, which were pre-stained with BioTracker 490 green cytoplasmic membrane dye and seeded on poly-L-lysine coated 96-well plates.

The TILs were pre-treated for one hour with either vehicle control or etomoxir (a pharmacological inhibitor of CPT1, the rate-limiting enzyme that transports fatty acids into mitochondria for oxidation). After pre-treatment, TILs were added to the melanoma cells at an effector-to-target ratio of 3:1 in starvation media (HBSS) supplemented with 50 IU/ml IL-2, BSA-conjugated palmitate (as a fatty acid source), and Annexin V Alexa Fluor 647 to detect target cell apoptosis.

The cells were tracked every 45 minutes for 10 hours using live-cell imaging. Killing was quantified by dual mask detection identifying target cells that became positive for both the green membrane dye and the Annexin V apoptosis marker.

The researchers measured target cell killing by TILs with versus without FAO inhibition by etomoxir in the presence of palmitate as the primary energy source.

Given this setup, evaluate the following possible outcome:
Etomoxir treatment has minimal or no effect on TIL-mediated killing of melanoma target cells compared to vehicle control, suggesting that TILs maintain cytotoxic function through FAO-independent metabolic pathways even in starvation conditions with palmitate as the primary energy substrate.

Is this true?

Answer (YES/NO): YES